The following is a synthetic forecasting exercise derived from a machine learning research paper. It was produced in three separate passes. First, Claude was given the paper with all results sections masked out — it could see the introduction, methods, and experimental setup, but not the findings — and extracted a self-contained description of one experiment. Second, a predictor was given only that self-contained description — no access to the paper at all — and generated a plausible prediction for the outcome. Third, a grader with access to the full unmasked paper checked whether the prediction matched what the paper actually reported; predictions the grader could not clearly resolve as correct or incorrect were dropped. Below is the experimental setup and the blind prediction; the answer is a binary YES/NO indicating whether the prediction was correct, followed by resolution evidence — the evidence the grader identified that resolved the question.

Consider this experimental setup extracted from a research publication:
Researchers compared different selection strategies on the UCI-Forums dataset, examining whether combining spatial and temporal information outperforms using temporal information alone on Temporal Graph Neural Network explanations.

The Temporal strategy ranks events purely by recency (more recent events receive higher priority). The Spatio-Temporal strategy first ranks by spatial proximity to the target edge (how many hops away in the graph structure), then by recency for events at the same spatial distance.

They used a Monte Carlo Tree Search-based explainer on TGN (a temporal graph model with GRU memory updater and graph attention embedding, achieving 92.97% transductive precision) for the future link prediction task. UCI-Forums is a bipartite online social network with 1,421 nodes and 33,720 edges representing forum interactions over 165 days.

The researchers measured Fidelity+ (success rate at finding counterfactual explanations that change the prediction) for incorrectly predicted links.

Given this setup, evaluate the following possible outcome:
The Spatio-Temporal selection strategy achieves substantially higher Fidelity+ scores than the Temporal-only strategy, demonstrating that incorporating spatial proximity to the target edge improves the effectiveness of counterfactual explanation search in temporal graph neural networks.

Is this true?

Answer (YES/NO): NO